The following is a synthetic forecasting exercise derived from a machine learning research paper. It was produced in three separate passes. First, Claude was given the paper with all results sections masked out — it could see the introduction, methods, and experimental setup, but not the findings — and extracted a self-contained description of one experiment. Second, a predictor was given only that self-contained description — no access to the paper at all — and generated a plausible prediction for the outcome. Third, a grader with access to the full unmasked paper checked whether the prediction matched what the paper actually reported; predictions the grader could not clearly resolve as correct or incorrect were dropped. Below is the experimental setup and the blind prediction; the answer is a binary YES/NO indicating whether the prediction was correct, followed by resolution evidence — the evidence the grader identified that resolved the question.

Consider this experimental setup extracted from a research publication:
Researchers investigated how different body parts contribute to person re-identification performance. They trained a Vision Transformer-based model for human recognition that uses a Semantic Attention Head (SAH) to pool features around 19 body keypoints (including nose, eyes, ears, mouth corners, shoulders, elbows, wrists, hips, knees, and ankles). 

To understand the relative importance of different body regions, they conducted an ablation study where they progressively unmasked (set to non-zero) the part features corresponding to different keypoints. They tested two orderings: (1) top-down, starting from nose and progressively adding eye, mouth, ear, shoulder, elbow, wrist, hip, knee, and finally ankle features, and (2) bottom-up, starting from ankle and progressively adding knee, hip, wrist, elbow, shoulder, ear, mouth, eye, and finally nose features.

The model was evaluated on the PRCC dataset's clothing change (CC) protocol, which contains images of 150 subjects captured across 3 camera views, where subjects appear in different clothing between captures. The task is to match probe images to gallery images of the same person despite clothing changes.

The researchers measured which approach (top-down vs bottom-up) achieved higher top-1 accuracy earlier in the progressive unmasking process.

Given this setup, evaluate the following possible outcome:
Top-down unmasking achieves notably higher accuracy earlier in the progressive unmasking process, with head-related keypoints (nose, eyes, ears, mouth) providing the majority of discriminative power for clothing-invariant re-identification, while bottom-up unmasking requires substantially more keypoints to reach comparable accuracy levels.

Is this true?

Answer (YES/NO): NO